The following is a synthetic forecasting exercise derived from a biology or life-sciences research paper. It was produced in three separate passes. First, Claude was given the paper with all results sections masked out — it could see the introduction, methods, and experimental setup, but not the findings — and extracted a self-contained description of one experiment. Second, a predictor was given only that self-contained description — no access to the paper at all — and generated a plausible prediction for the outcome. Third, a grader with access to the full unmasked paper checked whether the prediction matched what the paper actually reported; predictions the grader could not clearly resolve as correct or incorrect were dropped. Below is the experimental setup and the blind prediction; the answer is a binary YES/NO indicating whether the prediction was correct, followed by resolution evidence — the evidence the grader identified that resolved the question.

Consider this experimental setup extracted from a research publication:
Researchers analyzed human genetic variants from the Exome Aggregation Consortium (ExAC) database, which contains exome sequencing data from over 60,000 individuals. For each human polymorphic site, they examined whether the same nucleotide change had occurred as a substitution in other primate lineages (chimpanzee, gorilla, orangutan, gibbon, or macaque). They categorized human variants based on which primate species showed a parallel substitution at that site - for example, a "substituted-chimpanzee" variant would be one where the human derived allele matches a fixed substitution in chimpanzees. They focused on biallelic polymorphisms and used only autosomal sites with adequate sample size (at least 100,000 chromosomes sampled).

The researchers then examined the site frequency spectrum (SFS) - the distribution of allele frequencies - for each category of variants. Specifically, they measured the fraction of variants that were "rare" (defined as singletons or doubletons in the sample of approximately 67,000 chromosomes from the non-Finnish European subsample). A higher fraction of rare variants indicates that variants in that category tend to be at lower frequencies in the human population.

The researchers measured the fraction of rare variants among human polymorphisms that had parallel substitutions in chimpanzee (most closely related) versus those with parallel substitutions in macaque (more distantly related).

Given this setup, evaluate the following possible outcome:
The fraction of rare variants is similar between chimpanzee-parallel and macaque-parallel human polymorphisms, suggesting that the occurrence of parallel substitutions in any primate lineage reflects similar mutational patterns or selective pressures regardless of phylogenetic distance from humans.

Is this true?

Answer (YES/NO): NO